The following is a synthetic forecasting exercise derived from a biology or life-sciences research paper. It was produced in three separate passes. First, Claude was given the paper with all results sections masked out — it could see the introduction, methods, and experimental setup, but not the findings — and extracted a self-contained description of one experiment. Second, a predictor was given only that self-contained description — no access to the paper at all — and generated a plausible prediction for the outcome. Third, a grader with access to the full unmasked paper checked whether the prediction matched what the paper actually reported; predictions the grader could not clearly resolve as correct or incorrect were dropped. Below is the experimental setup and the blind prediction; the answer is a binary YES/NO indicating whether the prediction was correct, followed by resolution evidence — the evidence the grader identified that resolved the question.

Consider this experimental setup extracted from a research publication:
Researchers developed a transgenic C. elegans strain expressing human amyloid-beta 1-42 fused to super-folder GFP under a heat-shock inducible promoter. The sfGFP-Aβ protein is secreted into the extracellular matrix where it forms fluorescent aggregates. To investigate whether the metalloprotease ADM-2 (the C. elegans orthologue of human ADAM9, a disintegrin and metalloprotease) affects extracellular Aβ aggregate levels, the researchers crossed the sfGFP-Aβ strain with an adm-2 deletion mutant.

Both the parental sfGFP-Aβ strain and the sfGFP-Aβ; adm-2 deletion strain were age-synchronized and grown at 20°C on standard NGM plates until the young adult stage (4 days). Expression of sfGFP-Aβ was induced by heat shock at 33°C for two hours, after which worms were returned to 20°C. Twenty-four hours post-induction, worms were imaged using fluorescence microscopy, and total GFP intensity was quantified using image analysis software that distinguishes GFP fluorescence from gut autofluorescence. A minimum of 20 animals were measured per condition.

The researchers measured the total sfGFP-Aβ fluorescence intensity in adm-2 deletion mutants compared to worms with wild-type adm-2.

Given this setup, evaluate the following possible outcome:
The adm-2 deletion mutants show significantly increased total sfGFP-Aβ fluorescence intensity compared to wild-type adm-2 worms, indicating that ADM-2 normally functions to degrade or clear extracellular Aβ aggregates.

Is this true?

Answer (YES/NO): YES